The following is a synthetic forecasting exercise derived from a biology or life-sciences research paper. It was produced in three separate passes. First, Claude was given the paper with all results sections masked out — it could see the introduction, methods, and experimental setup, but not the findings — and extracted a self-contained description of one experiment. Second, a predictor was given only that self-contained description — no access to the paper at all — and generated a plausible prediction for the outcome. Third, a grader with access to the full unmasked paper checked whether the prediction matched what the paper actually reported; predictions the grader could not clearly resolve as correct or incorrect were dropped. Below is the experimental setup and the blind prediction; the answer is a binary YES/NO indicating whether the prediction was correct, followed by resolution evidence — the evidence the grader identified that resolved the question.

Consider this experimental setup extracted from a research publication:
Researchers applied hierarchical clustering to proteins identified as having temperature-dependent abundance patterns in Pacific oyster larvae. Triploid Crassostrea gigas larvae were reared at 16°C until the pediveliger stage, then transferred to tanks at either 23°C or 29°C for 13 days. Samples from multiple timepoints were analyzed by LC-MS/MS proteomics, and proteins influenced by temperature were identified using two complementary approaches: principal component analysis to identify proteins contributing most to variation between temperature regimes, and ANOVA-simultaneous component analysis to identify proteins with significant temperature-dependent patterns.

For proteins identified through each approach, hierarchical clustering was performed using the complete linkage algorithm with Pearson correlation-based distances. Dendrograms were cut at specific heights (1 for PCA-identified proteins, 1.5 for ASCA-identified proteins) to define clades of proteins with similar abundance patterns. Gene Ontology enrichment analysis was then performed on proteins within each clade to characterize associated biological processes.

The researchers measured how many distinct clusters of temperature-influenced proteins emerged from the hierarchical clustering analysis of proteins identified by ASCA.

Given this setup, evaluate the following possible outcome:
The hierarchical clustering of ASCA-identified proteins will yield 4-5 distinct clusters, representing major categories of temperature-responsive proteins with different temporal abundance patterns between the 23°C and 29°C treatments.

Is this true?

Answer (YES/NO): NO